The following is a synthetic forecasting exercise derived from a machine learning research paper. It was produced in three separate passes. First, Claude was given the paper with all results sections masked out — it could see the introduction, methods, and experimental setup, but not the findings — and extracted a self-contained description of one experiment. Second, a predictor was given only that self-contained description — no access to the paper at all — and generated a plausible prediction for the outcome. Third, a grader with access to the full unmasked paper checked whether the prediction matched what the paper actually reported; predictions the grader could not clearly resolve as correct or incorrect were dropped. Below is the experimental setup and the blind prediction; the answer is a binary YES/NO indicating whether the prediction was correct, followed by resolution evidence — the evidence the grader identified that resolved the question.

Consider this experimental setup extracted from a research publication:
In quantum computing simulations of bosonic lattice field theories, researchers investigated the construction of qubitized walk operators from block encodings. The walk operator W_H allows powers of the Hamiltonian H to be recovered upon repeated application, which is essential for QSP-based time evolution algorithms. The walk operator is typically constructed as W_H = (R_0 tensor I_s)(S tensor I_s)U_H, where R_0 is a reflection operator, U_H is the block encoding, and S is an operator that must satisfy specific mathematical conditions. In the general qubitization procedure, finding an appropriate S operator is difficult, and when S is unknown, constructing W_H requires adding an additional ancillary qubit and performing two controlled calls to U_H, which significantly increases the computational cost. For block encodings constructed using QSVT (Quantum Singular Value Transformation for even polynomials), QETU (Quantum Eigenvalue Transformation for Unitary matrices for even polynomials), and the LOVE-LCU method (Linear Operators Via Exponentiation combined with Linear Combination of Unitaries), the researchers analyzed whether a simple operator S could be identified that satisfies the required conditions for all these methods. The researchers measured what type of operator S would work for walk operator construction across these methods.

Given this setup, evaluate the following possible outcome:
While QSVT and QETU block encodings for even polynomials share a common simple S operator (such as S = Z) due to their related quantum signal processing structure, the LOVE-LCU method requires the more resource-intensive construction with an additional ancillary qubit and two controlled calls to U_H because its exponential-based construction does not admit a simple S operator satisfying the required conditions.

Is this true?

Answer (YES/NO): NO